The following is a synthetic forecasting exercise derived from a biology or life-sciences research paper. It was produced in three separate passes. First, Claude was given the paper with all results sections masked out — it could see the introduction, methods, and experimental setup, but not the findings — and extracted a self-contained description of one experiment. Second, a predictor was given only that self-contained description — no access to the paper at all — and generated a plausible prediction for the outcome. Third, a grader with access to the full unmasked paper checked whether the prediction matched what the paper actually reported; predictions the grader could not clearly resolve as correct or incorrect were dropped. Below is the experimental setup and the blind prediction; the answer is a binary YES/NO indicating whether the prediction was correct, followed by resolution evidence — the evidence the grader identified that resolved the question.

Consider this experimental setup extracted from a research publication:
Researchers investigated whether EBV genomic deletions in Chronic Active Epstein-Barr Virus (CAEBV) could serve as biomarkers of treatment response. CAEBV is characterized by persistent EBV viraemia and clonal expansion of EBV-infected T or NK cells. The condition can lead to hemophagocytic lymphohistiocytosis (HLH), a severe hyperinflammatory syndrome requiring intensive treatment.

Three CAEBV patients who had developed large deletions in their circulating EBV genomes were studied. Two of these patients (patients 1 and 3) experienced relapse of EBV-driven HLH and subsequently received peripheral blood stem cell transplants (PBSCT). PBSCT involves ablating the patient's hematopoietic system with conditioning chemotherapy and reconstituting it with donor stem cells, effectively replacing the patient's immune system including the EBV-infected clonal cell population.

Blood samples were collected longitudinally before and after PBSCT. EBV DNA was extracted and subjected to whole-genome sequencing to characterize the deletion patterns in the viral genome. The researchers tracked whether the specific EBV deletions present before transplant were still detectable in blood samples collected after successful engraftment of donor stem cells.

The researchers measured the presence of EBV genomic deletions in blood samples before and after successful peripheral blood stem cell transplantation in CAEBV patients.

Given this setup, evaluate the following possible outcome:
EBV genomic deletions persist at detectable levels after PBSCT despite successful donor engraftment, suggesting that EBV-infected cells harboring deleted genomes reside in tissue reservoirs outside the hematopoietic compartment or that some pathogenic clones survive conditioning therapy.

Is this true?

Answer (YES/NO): NO